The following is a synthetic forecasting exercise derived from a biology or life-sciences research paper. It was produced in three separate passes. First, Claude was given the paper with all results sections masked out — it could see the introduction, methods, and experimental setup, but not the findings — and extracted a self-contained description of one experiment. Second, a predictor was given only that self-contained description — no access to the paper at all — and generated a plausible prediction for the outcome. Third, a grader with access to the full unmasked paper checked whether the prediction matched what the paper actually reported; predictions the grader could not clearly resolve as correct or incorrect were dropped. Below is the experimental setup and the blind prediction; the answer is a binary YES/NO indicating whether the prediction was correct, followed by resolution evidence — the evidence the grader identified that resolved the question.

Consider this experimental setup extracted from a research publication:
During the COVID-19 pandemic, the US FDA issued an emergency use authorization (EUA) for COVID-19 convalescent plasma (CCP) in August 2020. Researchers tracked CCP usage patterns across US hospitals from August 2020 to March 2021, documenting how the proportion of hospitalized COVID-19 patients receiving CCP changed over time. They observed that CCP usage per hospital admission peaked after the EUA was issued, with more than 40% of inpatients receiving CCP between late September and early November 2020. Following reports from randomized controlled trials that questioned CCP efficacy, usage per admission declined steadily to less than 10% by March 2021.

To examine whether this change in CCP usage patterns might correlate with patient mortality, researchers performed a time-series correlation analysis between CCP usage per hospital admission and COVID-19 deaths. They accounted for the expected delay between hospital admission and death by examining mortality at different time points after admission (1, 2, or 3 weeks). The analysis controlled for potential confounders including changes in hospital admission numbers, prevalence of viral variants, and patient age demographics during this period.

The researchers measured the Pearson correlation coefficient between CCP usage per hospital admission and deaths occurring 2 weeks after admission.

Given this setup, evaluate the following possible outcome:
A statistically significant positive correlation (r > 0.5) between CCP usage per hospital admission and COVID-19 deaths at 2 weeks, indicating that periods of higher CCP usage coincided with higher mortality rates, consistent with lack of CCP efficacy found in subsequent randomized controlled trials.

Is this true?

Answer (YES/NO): NO